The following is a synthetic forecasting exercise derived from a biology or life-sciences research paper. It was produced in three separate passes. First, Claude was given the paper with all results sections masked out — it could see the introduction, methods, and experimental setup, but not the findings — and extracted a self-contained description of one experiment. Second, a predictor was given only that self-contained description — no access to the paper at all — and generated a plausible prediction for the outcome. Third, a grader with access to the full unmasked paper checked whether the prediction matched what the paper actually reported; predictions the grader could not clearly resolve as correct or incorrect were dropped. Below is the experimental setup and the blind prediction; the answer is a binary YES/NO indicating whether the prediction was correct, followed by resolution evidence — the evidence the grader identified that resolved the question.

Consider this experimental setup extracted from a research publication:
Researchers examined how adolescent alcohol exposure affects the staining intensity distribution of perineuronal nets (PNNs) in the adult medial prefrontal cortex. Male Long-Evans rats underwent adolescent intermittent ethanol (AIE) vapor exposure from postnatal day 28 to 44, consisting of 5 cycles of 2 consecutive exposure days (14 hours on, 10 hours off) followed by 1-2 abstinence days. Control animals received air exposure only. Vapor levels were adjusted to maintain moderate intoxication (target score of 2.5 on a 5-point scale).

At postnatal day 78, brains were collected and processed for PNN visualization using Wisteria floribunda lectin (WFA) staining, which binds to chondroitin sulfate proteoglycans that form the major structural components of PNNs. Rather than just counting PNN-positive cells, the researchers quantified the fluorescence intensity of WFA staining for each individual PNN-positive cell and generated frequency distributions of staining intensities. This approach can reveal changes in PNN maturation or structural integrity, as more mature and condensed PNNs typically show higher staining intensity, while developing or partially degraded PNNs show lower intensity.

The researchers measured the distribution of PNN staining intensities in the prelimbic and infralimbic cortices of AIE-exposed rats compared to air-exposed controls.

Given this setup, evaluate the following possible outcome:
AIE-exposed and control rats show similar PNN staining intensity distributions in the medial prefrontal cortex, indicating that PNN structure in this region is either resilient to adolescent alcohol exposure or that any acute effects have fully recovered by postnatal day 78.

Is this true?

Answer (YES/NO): NO